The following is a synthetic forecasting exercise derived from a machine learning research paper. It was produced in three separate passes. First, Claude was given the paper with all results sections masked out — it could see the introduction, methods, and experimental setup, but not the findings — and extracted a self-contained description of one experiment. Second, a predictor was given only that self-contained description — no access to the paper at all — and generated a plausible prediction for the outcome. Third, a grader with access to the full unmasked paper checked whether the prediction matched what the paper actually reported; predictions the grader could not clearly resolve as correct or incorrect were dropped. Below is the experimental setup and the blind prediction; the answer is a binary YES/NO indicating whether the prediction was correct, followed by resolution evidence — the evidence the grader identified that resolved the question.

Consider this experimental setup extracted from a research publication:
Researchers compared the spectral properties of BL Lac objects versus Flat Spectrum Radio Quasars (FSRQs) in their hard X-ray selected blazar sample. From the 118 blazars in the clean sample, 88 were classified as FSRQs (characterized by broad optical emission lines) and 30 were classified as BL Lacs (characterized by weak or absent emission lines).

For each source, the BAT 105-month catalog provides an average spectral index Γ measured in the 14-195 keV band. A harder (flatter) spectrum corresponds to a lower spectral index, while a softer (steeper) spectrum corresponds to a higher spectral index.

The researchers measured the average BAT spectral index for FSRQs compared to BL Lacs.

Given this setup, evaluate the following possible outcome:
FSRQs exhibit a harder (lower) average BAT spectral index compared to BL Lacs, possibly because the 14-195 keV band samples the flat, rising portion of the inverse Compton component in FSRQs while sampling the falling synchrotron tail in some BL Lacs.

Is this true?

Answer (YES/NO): YES